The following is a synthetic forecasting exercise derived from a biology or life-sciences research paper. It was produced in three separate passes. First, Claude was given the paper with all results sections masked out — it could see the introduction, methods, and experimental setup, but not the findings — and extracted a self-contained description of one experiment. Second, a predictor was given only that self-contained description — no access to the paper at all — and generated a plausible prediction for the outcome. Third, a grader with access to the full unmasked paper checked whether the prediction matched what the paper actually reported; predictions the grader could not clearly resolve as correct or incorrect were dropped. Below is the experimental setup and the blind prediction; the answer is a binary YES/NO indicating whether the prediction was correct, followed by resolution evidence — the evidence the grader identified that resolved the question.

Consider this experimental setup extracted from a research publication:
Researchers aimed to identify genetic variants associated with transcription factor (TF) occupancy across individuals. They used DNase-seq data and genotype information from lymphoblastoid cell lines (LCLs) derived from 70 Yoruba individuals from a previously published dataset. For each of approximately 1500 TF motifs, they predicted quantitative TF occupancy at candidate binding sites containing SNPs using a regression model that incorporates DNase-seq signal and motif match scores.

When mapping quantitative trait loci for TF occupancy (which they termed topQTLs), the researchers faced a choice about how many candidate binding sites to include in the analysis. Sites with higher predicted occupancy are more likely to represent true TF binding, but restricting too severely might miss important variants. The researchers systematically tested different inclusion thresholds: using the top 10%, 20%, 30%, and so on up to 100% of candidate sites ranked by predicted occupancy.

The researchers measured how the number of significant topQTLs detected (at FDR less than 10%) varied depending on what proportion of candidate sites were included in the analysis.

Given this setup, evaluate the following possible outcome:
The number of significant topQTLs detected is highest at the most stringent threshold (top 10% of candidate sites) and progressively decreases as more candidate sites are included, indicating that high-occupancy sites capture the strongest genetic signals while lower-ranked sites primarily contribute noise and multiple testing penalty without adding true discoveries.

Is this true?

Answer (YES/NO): NO